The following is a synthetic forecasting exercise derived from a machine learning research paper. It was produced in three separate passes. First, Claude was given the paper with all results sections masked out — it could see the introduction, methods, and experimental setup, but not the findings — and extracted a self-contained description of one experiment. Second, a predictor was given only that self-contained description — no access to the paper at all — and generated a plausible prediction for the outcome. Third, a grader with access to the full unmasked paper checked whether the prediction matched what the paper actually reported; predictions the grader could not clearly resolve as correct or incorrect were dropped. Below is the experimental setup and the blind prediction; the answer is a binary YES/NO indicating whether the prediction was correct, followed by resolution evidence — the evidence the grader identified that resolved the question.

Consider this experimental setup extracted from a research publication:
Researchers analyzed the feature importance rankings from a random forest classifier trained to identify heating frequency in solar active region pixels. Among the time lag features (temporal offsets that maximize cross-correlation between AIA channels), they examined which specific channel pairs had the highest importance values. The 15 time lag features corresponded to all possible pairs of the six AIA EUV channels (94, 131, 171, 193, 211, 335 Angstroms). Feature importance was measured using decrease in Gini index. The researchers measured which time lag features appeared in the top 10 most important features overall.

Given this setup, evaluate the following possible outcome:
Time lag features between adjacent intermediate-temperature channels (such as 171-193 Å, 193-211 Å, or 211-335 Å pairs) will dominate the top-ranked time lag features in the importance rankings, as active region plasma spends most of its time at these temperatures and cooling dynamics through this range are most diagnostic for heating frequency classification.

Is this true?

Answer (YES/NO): NO